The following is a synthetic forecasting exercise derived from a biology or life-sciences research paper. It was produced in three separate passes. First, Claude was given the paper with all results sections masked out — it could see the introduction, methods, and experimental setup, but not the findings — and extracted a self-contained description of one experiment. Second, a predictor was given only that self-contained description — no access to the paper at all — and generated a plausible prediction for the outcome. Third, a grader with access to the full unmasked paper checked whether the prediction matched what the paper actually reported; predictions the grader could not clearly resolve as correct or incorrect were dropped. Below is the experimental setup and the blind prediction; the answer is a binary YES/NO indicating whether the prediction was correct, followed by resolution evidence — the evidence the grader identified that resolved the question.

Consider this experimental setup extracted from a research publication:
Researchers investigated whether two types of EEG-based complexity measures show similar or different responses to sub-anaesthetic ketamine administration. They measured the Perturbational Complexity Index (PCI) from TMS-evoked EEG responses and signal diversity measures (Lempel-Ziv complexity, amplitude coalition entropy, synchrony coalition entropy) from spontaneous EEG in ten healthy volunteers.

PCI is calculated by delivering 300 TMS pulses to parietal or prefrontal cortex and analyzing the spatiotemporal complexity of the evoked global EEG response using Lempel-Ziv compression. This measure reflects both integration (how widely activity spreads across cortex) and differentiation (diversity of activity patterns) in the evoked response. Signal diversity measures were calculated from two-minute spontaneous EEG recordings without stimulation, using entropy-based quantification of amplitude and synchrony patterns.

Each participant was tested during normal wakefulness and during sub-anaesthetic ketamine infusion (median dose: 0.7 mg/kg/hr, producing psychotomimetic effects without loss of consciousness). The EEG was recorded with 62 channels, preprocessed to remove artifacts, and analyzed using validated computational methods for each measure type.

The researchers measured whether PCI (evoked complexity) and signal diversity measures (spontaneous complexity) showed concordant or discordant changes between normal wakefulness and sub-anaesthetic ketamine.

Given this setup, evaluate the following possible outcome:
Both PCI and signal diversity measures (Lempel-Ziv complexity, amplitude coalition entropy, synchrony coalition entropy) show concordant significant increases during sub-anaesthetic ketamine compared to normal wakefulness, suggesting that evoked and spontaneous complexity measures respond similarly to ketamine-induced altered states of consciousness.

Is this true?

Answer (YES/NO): NO